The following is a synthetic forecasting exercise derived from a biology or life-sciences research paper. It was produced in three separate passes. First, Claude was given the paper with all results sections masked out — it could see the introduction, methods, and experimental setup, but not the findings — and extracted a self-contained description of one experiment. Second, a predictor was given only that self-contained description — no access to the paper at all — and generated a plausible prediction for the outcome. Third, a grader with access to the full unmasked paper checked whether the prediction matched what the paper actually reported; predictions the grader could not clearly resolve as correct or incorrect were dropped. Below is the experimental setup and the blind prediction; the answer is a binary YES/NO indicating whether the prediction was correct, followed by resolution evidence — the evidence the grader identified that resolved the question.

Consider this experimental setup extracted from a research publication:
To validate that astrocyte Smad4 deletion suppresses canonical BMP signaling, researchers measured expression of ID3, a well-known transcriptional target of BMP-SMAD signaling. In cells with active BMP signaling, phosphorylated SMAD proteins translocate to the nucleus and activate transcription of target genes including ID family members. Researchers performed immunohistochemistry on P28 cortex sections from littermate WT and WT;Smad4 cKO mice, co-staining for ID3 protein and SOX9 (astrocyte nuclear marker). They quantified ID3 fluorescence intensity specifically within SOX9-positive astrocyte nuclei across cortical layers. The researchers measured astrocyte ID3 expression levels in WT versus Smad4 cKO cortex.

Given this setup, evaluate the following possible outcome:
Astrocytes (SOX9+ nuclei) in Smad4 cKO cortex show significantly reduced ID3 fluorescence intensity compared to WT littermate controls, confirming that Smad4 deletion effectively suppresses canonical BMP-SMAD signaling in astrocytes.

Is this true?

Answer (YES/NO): YES